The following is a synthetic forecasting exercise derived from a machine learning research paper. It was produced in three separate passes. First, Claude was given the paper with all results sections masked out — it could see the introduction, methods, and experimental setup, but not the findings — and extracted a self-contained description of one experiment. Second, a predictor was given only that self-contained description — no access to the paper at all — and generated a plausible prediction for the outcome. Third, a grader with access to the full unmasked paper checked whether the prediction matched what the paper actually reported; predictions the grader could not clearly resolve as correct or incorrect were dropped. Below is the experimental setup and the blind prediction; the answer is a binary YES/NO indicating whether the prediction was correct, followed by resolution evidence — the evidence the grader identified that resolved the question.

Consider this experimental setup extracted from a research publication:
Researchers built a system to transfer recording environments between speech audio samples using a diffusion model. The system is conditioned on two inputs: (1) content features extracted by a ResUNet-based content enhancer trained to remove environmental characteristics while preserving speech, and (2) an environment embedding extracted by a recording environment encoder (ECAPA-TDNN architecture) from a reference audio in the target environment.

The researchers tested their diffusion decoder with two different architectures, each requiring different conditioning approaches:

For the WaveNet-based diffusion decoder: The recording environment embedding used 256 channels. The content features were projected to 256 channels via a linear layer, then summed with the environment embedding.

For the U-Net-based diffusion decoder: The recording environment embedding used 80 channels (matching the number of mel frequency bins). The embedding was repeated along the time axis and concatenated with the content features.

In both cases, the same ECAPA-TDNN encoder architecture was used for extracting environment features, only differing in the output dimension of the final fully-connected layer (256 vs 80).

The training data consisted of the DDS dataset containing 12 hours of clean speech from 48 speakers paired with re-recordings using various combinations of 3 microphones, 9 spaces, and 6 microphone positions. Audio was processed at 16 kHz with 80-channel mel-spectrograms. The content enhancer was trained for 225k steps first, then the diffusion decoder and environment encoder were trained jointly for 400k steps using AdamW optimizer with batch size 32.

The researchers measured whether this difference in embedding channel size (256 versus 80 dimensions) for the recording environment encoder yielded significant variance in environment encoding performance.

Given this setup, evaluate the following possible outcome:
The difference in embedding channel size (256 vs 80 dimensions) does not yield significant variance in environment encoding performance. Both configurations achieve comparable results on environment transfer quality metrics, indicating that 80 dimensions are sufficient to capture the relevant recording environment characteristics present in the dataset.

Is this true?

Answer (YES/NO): YES